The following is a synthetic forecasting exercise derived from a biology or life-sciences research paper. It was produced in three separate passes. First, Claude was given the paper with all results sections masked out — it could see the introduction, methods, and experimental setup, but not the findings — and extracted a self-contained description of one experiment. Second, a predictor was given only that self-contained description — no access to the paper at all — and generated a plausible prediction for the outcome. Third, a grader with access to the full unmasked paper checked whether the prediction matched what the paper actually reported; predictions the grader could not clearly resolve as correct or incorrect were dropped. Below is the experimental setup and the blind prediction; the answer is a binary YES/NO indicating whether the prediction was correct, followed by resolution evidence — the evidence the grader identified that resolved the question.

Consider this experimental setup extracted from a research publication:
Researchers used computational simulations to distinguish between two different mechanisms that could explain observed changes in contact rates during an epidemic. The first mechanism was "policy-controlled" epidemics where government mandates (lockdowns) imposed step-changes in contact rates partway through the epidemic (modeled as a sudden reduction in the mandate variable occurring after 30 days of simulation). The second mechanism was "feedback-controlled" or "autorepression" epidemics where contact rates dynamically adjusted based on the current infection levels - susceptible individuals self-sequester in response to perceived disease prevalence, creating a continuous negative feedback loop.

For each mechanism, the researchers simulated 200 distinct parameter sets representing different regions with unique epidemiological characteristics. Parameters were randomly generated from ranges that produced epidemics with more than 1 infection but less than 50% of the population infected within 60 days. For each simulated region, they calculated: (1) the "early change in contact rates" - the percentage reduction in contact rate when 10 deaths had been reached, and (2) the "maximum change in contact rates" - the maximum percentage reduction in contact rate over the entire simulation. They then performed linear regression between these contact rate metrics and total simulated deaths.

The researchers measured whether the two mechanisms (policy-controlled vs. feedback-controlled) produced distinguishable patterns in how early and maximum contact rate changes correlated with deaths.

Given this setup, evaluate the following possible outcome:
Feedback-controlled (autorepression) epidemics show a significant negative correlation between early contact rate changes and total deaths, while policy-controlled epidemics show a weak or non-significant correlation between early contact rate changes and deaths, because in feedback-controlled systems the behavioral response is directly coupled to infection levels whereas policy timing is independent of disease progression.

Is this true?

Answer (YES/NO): NO